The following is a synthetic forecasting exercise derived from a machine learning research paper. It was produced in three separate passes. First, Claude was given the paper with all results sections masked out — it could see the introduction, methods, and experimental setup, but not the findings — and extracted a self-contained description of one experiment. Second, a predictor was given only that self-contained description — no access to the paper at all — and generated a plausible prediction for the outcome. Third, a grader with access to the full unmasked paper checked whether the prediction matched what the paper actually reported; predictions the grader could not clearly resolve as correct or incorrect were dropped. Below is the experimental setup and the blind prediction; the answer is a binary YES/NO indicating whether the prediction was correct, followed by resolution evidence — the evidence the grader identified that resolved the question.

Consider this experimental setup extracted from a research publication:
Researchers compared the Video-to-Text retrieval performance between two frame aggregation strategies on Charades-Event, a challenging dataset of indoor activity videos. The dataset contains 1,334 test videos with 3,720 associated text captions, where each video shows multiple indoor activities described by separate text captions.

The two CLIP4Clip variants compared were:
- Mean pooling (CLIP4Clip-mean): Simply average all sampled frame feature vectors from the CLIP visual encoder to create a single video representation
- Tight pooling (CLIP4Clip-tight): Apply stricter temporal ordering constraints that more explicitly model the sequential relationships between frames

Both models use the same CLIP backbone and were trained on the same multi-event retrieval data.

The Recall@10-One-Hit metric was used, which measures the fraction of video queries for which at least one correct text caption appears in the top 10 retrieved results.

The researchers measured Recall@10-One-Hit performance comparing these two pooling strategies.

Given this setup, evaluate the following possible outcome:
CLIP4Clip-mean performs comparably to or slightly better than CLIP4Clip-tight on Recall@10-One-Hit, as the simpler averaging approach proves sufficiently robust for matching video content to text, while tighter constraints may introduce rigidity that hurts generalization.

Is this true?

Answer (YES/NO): YES